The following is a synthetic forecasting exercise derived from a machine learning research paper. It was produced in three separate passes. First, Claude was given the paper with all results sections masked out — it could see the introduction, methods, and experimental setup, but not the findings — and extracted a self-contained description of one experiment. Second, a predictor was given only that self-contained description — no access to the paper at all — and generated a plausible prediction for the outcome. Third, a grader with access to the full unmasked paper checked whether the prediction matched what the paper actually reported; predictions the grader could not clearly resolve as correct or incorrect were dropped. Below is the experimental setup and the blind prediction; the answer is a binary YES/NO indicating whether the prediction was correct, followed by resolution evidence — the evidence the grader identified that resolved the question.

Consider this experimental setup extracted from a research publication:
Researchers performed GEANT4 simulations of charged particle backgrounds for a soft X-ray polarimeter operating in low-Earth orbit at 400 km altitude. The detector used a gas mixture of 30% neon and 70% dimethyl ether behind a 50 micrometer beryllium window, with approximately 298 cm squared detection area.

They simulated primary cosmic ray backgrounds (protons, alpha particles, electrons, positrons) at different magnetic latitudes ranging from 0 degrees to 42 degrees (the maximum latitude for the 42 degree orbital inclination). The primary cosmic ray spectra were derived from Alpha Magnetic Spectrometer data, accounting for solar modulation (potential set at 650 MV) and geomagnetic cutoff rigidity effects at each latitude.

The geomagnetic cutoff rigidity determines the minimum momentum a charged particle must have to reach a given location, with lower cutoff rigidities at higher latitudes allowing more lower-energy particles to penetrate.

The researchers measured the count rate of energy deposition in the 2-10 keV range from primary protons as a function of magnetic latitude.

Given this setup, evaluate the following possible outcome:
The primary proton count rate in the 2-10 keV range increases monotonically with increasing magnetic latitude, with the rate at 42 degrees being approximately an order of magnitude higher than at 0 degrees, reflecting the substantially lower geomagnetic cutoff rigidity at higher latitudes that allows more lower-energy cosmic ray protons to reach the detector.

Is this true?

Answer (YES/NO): NO